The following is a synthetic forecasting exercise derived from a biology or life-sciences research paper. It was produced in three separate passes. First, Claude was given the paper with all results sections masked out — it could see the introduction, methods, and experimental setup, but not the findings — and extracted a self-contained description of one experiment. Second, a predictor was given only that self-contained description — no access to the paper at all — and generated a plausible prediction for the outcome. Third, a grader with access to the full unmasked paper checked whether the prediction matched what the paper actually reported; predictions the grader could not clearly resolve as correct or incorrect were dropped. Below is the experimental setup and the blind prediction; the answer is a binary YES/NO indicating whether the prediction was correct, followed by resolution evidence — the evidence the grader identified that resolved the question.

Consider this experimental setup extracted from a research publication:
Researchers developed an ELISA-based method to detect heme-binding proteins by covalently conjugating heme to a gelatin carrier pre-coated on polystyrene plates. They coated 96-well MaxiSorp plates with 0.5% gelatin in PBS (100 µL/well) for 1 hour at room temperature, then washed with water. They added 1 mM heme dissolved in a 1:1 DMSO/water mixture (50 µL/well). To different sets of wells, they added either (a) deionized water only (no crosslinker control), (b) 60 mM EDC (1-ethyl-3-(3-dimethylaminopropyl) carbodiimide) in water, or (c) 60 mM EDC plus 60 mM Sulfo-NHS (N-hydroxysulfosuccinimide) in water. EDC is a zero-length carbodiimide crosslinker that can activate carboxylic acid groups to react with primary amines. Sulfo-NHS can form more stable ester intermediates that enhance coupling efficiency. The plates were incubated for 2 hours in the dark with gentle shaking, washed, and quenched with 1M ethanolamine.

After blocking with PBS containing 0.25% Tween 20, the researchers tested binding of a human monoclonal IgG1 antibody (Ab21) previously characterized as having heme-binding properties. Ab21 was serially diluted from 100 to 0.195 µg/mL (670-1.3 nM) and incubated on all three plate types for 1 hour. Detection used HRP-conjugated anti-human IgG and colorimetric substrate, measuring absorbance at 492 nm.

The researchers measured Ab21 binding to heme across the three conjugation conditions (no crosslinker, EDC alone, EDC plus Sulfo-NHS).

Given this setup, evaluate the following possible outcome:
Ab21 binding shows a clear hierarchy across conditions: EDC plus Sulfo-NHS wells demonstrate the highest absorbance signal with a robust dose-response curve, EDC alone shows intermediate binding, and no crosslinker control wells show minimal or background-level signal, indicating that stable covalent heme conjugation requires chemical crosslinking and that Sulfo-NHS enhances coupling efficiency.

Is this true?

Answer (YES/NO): NO